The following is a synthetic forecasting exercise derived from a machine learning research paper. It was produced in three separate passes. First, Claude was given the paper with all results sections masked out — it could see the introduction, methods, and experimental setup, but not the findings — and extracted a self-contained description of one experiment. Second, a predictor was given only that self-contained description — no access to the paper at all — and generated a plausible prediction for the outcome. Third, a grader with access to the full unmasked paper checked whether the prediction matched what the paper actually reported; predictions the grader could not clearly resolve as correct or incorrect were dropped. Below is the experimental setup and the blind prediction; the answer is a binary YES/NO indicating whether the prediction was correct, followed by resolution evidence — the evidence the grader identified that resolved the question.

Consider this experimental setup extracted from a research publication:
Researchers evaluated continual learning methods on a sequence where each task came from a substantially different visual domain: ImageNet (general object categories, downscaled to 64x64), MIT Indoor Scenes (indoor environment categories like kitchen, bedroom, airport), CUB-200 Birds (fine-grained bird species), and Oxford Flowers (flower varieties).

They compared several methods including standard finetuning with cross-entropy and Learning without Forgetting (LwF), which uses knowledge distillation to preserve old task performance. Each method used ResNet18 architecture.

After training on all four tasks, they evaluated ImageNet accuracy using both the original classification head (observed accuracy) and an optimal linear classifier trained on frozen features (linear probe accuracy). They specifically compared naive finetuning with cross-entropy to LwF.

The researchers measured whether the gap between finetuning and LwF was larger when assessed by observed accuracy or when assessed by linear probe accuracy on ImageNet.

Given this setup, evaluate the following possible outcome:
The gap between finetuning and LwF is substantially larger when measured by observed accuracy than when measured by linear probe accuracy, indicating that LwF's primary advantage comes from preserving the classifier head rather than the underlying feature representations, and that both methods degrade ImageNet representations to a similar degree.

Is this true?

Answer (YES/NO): YES